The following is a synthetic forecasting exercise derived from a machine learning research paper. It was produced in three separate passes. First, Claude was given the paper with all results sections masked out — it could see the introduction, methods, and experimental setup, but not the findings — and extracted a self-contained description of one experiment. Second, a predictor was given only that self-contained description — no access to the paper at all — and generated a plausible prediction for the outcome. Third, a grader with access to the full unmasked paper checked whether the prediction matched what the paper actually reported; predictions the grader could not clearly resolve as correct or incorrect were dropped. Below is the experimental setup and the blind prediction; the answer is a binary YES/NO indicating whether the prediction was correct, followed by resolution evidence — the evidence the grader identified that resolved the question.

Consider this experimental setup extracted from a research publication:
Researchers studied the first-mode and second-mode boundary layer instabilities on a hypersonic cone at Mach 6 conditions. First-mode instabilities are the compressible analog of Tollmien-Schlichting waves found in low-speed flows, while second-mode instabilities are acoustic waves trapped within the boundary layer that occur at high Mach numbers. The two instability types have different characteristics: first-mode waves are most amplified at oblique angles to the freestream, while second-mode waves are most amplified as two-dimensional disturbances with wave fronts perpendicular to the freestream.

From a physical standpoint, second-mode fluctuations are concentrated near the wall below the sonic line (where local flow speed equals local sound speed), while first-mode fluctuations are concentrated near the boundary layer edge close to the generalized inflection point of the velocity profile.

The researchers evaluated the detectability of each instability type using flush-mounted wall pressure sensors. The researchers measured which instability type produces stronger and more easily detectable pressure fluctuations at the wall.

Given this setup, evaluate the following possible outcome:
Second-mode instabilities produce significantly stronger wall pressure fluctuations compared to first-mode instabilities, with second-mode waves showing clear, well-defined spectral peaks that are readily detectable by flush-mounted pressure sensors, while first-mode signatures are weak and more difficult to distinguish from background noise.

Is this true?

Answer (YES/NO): YES